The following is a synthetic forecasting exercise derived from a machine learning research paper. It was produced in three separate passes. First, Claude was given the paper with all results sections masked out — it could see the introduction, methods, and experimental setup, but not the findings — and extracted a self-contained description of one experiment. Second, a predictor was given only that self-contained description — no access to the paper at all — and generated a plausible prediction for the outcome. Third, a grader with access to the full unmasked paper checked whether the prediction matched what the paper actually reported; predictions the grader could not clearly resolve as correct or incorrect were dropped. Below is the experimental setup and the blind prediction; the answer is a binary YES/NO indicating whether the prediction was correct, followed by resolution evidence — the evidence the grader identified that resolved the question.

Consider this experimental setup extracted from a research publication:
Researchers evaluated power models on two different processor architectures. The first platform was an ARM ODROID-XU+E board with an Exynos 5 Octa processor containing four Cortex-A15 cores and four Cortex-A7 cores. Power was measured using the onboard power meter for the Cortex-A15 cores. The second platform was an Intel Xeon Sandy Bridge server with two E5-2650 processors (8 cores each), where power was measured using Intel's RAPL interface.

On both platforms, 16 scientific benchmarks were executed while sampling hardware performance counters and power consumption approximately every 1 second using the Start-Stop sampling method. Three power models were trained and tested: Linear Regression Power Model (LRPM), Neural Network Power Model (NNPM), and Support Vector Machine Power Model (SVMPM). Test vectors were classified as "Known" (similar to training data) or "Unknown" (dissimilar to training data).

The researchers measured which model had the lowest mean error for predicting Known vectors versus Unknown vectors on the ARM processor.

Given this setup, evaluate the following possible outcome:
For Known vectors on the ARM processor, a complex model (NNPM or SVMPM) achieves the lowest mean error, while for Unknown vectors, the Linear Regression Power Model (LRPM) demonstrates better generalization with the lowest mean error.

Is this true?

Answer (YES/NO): YES